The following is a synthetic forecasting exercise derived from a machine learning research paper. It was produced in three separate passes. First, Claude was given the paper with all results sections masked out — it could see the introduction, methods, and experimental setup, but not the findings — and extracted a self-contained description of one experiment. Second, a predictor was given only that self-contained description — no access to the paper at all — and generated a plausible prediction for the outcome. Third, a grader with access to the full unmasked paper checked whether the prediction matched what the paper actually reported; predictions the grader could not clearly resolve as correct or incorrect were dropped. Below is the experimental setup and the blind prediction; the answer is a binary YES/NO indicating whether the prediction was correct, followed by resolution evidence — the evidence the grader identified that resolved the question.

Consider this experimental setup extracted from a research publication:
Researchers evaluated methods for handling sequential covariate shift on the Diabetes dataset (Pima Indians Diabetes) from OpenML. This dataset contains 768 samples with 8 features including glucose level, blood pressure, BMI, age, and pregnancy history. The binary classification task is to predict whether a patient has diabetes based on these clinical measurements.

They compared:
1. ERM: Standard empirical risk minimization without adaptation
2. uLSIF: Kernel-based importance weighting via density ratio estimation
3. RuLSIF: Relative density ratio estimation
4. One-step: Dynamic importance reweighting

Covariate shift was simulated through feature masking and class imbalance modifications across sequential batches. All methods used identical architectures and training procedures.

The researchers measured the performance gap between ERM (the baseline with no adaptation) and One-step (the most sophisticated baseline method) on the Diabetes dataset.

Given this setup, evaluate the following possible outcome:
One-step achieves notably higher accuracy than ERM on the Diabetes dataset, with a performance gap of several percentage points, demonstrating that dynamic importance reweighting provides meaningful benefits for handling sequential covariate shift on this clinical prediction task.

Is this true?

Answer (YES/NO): YES